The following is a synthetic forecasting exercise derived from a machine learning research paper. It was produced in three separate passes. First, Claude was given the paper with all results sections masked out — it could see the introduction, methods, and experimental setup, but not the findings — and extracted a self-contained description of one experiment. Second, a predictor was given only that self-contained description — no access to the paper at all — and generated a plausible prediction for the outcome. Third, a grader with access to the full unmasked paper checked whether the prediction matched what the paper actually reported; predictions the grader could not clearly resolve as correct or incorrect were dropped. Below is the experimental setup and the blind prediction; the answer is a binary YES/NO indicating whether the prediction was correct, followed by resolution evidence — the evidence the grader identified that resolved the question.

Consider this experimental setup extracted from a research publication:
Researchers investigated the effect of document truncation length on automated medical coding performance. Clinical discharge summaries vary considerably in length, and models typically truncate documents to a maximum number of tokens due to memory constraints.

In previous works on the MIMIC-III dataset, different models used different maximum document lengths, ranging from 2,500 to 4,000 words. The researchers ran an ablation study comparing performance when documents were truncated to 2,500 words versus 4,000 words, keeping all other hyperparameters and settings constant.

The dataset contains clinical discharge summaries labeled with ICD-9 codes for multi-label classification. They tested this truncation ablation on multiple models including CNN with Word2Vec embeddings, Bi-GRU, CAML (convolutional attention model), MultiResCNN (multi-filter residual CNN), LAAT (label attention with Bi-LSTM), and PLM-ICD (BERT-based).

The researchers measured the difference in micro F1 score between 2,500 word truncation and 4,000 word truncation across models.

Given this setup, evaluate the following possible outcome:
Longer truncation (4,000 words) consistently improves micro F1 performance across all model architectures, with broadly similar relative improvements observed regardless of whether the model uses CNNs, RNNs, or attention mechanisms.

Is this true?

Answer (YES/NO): YES